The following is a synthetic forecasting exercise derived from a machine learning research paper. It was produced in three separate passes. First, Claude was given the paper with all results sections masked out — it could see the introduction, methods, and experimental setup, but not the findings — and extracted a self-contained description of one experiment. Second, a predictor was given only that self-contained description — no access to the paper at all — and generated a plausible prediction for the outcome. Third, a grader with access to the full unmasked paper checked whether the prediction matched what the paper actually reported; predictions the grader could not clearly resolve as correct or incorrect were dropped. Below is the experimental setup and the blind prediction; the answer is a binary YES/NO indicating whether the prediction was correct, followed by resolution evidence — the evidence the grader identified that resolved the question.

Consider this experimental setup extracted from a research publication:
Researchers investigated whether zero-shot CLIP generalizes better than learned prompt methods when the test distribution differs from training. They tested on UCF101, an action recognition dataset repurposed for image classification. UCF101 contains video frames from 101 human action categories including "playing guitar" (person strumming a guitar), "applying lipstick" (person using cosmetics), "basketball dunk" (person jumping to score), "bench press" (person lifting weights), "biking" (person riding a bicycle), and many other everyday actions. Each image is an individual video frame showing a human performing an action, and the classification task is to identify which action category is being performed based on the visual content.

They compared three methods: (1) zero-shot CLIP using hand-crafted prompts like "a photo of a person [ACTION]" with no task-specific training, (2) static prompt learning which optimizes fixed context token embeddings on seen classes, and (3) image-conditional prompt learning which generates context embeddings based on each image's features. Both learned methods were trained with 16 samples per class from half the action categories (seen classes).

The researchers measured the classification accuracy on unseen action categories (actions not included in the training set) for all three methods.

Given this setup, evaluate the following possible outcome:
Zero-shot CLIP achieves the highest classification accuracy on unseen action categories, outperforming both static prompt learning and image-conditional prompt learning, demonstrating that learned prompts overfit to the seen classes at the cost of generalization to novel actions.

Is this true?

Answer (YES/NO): YES